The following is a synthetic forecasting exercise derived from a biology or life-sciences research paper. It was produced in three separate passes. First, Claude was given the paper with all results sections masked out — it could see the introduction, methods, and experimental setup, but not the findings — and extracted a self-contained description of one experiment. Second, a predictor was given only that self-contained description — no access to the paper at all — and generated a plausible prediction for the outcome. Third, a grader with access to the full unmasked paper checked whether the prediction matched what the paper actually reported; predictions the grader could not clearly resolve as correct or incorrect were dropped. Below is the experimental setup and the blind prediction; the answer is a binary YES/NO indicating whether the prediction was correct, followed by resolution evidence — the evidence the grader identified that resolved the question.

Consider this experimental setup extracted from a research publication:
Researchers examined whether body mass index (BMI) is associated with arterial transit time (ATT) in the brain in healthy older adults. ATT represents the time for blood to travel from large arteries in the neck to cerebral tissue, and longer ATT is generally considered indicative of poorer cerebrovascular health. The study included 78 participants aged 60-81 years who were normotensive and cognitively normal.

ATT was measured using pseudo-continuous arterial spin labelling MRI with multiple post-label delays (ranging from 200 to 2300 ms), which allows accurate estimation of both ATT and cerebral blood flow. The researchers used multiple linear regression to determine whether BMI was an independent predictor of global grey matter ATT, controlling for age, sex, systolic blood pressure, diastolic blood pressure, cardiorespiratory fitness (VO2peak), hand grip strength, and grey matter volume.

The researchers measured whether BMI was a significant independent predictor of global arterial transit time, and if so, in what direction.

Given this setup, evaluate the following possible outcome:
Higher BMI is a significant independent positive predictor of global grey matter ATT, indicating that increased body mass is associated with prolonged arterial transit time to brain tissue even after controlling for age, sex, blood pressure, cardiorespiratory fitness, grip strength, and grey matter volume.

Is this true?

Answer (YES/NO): YES